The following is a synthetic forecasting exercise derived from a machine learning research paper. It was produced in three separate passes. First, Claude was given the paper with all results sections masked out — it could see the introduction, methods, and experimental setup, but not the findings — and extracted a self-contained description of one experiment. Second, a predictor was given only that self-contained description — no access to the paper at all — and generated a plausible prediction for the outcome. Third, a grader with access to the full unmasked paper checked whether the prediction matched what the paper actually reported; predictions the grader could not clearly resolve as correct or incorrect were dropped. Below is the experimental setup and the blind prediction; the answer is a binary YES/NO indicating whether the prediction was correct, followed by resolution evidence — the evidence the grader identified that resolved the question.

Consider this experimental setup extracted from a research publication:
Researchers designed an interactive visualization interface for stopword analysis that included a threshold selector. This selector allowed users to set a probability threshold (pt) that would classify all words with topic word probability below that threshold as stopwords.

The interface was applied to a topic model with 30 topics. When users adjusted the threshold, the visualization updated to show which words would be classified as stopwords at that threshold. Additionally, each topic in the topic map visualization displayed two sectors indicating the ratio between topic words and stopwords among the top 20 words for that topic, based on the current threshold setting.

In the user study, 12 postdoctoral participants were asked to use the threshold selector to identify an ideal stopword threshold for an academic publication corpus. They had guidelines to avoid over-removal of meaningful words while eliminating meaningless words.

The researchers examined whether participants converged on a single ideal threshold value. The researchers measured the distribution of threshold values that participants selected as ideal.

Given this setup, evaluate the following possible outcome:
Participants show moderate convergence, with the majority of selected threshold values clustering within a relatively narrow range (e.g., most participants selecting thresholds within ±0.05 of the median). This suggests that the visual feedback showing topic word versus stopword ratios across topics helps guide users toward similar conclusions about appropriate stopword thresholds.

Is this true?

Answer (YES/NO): YES